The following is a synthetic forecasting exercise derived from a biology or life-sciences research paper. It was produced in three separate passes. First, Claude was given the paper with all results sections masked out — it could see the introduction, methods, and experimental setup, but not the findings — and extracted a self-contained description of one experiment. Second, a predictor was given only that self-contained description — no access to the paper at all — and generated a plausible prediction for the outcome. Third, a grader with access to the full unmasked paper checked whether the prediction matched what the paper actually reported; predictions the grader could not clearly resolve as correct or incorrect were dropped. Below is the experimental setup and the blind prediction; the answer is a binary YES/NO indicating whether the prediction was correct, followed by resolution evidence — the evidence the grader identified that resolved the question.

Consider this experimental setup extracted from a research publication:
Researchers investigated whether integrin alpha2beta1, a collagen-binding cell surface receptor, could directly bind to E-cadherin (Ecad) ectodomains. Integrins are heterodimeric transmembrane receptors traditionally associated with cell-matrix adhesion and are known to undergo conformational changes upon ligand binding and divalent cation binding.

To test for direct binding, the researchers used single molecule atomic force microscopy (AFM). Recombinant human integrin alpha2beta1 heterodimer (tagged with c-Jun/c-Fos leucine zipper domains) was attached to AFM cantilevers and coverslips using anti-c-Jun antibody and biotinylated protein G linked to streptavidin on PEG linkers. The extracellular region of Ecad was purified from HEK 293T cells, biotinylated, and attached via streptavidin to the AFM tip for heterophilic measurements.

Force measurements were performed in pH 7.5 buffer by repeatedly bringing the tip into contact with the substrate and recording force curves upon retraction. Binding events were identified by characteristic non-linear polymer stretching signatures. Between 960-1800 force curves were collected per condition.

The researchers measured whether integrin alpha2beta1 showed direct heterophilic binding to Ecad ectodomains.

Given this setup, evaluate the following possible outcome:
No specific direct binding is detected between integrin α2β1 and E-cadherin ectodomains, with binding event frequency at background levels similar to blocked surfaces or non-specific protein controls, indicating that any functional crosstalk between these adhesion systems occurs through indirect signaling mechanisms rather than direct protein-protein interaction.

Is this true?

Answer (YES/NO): NO